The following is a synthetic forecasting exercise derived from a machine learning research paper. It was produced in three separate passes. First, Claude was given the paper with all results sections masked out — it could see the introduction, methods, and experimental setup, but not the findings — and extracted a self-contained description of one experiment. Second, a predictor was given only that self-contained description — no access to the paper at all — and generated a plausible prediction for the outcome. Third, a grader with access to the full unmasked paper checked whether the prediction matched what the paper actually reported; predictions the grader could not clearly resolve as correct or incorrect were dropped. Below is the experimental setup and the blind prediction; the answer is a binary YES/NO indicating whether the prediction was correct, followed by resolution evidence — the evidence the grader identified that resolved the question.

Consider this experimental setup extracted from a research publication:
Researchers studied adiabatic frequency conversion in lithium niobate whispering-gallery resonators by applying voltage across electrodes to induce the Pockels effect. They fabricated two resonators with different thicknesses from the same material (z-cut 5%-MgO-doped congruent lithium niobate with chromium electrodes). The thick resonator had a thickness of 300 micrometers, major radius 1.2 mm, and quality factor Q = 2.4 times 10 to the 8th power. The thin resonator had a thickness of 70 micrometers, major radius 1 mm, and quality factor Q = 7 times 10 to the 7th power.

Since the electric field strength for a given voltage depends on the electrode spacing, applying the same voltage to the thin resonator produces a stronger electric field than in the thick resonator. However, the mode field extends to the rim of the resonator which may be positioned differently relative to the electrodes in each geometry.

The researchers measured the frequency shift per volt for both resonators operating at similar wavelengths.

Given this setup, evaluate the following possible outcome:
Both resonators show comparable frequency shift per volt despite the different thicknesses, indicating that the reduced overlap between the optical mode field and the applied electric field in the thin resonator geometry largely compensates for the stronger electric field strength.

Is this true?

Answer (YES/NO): NO